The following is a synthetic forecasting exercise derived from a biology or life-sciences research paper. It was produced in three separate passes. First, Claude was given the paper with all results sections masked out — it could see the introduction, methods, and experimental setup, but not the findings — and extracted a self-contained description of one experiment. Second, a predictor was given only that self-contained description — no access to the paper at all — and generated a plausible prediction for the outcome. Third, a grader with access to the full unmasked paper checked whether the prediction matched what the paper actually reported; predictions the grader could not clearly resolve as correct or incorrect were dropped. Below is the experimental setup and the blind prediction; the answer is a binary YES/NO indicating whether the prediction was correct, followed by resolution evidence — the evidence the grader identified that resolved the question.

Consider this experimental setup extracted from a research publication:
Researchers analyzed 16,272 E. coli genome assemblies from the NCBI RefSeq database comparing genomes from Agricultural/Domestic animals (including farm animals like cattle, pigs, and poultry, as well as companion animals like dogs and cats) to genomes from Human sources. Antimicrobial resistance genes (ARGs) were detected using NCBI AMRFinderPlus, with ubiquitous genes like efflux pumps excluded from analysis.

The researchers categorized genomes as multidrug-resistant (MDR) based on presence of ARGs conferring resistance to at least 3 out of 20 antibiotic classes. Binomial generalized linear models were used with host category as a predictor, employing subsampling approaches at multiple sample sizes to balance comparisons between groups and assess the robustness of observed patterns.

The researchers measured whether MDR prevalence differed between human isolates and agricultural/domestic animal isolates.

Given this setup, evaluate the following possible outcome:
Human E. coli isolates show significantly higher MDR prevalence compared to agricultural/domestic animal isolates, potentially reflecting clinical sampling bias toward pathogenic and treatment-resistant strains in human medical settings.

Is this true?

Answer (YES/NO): YES